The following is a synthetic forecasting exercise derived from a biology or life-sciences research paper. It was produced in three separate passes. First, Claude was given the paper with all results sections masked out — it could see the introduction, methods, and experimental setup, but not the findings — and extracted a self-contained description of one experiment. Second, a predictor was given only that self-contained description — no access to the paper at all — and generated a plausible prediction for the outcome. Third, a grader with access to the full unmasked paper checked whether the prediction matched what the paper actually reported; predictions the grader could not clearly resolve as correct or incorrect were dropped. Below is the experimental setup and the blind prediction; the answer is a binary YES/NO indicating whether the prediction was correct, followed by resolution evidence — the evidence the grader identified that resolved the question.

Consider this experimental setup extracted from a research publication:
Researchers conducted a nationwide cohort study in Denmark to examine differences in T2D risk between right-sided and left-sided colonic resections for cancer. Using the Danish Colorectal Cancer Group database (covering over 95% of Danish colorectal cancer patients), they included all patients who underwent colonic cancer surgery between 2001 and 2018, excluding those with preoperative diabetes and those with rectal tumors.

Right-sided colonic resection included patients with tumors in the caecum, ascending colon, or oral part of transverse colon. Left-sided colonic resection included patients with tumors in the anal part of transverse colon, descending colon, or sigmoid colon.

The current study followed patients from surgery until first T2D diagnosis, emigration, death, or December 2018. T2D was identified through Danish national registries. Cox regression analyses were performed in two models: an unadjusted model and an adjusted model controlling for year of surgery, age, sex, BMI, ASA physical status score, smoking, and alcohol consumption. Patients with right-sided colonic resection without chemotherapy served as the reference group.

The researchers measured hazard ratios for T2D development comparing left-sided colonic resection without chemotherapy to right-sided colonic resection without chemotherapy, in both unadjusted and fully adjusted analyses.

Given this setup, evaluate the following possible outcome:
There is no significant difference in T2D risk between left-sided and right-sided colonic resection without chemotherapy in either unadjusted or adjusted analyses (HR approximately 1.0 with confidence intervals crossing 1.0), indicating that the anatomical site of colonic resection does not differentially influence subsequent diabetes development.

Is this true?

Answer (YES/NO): YES